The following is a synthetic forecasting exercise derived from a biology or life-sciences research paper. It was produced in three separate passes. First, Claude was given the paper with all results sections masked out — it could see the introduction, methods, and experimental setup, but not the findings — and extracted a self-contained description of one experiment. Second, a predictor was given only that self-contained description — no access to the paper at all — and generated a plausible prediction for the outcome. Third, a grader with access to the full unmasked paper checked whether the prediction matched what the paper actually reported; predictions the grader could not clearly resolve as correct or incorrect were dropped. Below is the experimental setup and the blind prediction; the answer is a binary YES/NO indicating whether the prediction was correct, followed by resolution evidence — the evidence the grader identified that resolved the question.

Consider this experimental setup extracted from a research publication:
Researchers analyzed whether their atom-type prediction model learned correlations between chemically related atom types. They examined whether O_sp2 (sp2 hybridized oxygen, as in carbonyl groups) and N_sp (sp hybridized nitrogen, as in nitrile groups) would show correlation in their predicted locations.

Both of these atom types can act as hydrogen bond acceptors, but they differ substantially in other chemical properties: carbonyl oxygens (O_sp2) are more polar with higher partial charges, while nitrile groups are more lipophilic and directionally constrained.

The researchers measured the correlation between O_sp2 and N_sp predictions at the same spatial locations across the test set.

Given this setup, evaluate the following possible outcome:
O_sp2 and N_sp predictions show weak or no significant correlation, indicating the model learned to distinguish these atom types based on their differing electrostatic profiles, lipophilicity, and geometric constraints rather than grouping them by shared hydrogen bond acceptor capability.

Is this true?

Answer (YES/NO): NO